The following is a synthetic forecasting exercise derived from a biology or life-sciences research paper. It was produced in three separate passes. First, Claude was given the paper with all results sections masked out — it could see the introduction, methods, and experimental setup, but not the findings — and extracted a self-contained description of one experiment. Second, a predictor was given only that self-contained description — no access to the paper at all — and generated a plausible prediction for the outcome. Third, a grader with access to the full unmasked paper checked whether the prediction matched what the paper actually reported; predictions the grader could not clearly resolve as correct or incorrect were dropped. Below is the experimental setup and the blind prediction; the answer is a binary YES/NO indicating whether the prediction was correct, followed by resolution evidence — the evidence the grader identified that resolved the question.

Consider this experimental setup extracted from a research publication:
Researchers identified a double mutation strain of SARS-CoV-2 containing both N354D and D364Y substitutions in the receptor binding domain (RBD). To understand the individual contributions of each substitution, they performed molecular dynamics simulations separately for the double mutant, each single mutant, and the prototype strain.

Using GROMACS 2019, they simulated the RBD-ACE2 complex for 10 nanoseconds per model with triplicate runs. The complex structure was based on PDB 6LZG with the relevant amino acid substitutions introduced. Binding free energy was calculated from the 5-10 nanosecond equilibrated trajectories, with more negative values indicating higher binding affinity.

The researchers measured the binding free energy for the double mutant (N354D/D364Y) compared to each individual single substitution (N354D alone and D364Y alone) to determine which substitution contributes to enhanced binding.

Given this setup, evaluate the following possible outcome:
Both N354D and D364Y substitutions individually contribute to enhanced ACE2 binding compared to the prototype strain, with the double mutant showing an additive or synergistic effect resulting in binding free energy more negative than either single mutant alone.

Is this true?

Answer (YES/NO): NO